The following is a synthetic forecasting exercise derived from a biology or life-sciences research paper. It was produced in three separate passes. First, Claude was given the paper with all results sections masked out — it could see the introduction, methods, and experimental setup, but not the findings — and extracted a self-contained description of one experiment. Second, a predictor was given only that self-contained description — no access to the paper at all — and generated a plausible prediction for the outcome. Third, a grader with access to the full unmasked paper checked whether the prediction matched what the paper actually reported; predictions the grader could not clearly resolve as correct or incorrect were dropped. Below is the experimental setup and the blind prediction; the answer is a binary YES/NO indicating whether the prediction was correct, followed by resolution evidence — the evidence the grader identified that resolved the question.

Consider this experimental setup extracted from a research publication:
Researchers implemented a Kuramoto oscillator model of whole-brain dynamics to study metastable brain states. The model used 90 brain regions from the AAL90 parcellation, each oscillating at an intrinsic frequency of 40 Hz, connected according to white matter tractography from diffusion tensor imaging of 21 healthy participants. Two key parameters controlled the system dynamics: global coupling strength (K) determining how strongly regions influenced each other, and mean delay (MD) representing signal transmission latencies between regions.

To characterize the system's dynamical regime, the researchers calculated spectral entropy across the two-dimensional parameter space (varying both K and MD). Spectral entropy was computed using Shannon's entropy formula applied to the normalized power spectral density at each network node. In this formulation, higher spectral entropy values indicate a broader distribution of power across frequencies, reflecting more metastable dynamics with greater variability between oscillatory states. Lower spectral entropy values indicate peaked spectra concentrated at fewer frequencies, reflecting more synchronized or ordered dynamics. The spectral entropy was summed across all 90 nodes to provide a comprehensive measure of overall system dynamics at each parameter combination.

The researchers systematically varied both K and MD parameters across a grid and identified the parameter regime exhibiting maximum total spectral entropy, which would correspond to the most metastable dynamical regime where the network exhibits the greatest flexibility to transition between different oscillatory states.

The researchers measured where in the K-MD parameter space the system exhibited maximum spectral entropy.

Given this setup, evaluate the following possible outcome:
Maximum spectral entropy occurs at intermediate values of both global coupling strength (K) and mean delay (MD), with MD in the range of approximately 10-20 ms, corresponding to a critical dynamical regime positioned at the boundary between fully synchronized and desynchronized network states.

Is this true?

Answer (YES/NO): NO